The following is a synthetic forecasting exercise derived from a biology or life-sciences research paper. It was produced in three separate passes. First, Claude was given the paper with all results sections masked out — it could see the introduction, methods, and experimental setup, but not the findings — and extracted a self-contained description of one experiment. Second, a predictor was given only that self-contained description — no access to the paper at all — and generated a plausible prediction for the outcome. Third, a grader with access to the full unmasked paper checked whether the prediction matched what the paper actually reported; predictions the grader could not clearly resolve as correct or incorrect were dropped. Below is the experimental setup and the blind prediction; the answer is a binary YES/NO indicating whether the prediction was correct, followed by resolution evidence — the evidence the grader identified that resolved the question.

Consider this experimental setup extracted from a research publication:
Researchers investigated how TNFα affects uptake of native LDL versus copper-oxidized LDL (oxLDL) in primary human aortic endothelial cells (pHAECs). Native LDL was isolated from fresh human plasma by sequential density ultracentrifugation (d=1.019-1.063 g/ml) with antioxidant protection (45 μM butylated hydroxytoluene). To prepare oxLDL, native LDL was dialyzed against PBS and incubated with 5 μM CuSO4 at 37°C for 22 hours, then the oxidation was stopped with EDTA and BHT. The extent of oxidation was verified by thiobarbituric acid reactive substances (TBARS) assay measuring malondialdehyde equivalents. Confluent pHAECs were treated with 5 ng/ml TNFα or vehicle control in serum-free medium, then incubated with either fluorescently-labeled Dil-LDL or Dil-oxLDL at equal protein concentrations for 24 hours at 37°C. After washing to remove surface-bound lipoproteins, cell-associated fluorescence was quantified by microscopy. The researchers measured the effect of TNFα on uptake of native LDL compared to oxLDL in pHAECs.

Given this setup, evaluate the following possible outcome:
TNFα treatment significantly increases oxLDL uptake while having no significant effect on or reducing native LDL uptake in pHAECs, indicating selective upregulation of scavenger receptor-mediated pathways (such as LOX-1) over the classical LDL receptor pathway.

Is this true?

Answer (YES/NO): NO